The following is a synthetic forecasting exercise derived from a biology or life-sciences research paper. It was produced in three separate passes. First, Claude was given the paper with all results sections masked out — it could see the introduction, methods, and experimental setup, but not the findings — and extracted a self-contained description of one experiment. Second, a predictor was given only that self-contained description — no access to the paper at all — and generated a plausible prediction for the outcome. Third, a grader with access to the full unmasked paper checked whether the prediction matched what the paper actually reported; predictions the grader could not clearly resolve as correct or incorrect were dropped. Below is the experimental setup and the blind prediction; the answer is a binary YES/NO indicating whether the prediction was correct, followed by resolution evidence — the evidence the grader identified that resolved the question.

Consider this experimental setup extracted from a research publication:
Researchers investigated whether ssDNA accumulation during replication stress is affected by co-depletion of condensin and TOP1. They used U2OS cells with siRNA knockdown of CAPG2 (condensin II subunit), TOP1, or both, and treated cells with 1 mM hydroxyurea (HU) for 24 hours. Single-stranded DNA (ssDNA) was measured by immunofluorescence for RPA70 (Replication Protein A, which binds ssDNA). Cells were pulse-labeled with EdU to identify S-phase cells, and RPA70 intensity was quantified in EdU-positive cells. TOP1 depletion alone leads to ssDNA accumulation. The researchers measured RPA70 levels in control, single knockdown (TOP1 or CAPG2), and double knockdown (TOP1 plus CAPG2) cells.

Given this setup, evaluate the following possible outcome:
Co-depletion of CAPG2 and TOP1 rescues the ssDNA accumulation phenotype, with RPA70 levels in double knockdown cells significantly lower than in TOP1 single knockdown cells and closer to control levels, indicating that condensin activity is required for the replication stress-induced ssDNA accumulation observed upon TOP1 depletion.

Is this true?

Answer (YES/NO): NO